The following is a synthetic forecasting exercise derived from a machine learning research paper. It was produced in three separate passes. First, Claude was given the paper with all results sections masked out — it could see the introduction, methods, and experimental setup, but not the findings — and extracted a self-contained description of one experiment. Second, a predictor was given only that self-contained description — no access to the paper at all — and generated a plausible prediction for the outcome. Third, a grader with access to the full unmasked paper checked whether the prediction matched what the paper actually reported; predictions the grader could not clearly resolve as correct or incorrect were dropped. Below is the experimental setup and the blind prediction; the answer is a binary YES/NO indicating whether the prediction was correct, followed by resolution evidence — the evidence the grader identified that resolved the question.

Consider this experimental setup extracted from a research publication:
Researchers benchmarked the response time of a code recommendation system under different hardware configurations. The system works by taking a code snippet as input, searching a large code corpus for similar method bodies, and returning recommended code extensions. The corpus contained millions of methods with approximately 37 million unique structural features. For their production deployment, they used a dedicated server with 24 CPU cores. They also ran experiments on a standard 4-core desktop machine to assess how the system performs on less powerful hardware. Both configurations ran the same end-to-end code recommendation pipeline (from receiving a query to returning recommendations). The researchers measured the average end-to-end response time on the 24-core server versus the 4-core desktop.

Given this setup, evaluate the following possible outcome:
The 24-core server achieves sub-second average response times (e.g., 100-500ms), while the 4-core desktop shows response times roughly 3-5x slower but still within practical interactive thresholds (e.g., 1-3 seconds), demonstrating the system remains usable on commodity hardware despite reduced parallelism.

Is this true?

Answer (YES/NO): NO